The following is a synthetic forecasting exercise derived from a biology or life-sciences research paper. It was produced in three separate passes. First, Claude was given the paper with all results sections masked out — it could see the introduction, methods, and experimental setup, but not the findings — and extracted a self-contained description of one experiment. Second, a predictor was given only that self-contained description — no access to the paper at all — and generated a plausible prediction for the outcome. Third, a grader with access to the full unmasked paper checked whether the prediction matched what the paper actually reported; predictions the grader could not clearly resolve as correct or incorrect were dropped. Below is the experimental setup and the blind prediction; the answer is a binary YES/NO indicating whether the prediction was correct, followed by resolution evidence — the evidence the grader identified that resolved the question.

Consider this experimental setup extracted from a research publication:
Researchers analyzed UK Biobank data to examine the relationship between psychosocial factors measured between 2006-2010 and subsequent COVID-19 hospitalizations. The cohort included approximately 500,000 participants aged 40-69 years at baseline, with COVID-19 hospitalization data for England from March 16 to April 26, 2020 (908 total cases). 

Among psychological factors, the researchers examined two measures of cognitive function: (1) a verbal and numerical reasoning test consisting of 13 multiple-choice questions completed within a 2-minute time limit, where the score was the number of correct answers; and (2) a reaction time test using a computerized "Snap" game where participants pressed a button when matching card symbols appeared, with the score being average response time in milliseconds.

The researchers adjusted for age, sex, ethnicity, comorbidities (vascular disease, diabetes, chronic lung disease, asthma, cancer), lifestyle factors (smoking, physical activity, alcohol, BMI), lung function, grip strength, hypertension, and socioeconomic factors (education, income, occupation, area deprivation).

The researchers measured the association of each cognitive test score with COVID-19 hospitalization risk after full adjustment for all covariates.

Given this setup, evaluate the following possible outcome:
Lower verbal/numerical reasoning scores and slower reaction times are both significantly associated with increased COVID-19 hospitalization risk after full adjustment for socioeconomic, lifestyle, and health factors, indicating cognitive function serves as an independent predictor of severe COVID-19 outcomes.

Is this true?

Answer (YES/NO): NO